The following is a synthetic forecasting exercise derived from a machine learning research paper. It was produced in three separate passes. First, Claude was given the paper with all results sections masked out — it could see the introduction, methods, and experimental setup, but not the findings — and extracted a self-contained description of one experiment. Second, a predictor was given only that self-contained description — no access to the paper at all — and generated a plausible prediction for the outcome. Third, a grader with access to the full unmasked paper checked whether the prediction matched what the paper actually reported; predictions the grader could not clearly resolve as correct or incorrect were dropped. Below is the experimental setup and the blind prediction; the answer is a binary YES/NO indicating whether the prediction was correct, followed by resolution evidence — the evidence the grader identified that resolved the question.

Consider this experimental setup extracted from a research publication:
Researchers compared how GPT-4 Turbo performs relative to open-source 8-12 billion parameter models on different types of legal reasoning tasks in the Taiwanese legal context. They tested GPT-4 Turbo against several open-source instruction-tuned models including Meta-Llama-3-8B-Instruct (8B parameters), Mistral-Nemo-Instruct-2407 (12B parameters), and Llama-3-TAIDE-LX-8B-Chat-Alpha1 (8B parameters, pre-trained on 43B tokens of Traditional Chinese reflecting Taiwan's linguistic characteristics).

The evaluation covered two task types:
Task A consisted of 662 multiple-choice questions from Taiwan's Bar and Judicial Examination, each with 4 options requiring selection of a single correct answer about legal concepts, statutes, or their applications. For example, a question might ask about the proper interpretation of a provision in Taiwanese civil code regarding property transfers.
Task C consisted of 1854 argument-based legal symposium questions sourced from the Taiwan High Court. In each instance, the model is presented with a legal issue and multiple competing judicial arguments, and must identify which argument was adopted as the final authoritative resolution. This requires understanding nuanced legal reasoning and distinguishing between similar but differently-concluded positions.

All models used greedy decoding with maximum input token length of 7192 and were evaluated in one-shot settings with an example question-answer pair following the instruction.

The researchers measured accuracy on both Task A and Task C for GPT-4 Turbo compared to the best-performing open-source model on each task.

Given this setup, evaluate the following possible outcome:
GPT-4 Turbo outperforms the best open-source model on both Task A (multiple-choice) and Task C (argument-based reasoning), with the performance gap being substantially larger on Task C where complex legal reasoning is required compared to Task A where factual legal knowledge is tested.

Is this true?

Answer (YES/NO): NO